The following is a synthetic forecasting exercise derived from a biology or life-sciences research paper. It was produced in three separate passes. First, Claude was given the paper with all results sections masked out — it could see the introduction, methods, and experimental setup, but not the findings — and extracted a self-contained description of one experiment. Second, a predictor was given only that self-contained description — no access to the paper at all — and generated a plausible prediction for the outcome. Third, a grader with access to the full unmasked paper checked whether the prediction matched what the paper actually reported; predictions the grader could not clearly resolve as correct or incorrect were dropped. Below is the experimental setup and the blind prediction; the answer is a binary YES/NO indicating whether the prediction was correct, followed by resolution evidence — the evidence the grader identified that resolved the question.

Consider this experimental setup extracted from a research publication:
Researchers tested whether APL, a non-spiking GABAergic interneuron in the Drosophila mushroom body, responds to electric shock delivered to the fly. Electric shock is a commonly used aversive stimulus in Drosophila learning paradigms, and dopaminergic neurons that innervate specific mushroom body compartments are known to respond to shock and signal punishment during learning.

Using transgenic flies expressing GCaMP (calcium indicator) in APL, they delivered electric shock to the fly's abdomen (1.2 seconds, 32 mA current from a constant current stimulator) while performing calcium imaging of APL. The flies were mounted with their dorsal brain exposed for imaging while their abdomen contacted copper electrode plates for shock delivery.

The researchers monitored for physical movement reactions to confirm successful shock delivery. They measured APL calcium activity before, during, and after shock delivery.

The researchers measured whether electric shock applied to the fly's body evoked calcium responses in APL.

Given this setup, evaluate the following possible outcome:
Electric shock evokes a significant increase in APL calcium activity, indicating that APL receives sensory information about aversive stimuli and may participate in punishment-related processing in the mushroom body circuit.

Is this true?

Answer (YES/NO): YES